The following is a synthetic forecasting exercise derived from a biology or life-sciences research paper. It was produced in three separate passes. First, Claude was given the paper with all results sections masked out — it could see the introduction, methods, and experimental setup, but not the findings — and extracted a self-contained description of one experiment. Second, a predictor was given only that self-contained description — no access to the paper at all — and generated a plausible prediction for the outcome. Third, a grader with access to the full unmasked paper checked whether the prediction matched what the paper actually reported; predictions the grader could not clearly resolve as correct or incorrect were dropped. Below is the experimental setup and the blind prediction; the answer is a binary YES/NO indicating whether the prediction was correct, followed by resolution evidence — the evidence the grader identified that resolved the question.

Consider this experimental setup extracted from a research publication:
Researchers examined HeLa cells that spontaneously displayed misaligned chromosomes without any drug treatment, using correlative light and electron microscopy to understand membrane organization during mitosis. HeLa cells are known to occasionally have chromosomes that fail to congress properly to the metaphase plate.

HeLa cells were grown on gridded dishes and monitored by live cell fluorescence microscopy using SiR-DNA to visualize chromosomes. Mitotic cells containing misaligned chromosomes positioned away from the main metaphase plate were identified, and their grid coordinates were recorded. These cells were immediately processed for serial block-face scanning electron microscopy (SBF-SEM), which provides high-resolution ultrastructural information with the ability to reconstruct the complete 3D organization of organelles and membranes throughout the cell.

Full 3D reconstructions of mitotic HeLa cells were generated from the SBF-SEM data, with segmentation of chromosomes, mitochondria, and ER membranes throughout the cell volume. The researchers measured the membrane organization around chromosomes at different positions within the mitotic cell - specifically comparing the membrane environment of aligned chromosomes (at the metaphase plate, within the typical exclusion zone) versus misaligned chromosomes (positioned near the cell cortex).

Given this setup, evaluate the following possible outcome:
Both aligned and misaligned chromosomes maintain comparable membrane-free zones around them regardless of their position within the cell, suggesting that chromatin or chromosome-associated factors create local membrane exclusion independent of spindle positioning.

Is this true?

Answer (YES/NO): NO